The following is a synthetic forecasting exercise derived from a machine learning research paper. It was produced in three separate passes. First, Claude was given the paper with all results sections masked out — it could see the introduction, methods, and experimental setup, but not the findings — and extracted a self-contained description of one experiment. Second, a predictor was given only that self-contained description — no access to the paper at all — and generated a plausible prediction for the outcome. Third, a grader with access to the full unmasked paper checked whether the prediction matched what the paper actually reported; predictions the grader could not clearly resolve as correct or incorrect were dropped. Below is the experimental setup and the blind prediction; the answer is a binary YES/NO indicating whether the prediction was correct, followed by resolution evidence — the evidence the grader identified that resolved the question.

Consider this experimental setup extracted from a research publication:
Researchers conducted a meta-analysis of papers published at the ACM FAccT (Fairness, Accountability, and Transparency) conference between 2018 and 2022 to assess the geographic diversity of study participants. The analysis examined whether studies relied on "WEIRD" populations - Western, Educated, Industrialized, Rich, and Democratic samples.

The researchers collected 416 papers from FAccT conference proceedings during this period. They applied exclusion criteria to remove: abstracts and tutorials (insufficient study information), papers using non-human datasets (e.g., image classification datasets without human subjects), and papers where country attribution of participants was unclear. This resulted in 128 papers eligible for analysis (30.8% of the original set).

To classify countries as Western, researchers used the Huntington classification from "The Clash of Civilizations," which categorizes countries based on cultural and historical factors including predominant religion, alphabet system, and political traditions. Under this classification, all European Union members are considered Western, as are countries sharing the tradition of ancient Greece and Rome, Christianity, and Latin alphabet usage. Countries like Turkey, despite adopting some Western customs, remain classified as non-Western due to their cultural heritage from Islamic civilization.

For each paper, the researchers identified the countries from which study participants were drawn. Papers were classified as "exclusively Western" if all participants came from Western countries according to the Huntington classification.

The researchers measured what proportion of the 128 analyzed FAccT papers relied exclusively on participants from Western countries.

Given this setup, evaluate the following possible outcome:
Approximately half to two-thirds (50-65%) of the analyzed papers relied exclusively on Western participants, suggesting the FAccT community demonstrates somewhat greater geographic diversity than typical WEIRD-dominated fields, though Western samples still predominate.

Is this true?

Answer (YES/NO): NO